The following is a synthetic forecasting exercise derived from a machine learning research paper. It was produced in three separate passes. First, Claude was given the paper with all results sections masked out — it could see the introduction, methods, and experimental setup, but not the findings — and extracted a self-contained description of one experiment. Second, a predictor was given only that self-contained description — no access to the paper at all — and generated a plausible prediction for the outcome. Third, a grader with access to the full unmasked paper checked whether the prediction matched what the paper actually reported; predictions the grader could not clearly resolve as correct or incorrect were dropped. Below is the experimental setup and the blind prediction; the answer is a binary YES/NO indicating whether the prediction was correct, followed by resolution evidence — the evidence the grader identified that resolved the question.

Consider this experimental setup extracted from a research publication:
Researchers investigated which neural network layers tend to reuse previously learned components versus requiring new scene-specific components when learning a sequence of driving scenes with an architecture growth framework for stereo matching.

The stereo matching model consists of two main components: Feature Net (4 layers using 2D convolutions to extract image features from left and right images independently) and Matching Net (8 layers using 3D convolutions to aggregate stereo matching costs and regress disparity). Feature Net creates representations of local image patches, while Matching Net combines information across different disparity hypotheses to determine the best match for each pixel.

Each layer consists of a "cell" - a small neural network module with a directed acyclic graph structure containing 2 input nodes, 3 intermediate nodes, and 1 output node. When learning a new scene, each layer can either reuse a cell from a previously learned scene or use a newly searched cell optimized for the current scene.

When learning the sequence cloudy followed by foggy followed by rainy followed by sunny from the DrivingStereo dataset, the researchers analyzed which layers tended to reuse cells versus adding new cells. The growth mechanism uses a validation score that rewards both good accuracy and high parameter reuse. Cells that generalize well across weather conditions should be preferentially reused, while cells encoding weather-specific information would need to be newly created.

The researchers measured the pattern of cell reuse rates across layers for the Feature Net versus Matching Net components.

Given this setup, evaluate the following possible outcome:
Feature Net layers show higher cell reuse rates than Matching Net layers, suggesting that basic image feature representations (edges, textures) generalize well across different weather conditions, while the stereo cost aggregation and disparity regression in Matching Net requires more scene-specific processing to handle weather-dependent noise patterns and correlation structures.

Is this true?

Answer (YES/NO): NO